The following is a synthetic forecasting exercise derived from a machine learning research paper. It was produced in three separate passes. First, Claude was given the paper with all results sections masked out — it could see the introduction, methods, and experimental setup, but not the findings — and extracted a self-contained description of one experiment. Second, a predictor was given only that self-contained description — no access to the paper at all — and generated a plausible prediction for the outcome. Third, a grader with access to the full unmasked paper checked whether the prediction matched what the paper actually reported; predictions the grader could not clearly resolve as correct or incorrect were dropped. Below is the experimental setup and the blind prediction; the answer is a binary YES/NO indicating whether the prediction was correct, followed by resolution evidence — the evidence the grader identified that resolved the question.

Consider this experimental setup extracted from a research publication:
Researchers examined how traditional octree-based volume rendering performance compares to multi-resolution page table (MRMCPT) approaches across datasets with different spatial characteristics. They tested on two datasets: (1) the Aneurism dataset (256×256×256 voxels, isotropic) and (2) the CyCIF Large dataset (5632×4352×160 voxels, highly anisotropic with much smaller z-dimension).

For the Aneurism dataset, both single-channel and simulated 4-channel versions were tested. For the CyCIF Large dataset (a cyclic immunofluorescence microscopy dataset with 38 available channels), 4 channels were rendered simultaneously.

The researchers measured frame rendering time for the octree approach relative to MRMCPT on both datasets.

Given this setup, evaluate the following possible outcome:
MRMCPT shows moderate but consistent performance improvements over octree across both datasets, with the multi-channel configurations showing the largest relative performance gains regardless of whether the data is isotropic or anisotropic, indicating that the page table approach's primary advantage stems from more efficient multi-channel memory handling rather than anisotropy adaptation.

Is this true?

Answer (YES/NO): NO